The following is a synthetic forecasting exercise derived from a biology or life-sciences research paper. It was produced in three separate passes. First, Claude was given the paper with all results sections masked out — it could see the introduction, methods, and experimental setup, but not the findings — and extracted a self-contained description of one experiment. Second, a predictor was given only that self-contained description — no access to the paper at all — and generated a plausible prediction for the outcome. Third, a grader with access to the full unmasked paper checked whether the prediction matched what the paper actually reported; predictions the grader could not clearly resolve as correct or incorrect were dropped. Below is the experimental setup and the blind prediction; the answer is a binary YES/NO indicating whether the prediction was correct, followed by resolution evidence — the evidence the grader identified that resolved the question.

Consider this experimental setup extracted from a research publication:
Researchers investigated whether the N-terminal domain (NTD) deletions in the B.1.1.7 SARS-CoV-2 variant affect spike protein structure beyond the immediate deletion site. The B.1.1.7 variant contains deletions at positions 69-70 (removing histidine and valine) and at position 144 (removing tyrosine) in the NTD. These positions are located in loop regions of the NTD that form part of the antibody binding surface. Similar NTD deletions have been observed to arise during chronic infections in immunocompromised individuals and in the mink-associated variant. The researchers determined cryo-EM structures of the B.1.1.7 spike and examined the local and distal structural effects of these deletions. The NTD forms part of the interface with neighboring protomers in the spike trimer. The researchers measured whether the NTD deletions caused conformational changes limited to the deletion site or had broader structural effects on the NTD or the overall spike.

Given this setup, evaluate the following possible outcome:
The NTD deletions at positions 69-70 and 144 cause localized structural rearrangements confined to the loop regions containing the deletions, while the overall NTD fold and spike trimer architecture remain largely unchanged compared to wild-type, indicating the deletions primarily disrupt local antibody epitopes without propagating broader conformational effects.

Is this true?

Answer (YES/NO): NO